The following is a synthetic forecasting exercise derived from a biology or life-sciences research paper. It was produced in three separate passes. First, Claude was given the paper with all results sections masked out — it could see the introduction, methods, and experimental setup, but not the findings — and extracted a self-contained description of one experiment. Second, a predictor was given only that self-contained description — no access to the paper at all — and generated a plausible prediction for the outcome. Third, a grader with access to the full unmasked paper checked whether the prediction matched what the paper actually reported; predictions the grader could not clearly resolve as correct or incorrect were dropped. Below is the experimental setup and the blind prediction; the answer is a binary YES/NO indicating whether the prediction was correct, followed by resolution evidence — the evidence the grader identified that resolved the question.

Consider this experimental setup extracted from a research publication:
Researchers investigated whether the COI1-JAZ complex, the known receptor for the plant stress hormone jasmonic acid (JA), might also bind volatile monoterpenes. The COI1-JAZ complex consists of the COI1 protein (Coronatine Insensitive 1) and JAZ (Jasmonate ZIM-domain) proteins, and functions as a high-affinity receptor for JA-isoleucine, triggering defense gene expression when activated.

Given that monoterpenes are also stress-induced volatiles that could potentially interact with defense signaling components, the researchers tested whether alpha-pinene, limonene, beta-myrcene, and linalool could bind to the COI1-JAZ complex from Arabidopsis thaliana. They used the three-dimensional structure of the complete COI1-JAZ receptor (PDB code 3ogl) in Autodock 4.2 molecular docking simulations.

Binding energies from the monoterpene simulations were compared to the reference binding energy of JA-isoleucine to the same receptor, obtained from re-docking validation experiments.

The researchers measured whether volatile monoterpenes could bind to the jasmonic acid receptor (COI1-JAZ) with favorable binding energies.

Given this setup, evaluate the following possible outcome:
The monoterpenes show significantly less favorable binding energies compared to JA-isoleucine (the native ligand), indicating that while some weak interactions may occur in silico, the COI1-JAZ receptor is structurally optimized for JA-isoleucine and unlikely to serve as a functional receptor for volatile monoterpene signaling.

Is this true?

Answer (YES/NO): NO